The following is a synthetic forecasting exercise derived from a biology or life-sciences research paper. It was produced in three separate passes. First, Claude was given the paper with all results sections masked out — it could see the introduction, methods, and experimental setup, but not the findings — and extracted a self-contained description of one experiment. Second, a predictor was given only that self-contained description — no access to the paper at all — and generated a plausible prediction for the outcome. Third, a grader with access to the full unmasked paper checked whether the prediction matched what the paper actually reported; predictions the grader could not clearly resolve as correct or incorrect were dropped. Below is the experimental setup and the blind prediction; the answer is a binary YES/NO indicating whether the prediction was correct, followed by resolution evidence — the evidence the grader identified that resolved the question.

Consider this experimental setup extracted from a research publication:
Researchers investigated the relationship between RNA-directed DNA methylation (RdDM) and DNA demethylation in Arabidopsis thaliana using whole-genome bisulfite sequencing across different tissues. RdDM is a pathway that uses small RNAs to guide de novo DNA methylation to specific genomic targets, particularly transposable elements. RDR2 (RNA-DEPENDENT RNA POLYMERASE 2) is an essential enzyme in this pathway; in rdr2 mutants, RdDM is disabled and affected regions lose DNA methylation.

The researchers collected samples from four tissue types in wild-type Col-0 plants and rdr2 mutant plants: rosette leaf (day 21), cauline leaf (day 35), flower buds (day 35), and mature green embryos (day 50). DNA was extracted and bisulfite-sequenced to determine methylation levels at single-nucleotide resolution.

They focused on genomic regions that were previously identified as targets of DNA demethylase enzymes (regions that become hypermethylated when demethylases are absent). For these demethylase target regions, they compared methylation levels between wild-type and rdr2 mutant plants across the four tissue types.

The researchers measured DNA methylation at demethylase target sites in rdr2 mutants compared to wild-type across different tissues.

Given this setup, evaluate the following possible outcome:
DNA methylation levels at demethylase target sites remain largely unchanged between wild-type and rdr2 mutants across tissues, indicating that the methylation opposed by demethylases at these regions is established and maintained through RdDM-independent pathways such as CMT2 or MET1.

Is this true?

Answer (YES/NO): NO